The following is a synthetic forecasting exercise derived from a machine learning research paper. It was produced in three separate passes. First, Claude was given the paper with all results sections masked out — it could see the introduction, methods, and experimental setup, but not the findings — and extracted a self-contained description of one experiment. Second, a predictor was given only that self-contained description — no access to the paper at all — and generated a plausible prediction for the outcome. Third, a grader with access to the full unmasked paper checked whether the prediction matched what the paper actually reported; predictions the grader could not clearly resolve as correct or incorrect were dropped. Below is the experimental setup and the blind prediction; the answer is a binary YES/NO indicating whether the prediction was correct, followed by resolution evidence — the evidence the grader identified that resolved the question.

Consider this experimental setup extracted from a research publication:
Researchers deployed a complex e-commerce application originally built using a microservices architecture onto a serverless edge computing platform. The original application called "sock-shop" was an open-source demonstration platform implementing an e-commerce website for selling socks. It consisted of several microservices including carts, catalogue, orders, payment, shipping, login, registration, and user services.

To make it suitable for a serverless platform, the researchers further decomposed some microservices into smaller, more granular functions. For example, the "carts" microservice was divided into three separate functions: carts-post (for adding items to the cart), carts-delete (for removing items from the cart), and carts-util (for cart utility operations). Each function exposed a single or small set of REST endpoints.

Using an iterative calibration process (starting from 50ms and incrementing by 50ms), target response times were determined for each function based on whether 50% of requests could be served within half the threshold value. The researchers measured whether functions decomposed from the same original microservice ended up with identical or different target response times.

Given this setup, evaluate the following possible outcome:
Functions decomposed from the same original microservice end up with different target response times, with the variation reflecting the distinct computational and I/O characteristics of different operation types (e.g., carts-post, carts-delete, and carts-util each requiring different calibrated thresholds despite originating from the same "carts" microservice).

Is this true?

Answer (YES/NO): NO